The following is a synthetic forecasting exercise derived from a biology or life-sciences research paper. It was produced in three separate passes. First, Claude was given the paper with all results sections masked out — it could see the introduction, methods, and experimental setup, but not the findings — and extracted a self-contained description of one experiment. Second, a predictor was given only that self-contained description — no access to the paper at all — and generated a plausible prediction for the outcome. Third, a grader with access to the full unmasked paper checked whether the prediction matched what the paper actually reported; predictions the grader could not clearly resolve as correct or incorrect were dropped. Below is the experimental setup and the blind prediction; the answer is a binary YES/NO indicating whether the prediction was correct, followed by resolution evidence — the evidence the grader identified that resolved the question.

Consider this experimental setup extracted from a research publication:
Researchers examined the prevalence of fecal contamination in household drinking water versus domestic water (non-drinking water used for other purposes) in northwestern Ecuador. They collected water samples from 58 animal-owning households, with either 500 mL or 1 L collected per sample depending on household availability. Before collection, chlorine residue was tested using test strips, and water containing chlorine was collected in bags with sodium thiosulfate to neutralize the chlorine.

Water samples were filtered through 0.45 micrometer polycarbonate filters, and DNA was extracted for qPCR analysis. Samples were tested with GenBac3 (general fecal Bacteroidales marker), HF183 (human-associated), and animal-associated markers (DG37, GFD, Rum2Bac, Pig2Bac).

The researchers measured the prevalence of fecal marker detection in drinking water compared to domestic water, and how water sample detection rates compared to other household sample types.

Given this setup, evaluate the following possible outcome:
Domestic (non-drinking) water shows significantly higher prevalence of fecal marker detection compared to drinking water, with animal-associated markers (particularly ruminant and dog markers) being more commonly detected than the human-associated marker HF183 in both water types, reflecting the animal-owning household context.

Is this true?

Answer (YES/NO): NO